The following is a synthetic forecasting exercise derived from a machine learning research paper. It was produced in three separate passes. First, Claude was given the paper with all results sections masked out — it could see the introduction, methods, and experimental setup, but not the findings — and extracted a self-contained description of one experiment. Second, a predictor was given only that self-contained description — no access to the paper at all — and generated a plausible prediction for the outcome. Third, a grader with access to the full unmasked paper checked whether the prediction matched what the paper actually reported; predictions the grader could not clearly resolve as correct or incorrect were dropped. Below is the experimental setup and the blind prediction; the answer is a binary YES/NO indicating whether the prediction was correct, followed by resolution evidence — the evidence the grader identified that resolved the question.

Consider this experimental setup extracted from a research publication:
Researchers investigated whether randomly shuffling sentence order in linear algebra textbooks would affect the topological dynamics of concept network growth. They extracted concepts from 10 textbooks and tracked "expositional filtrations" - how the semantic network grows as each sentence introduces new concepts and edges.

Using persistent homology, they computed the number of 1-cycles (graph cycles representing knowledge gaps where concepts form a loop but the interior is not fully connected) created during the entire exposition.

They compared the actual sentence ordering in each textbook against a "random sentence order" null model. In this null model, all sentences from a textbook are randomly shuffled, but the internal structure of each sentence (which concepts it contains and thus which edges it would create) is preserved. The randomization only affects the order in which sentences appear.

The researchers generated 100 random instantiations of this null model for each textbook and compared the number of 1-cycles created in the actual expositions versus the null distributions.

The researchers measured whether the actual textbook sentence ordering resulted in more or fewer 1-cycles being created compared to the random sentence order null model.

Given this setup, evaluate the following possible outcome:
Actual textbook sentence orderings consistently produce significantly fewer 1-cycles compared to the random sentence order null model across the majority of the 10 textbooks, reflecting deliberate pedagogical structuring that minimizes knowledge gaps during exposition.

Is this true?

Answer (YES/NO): NO